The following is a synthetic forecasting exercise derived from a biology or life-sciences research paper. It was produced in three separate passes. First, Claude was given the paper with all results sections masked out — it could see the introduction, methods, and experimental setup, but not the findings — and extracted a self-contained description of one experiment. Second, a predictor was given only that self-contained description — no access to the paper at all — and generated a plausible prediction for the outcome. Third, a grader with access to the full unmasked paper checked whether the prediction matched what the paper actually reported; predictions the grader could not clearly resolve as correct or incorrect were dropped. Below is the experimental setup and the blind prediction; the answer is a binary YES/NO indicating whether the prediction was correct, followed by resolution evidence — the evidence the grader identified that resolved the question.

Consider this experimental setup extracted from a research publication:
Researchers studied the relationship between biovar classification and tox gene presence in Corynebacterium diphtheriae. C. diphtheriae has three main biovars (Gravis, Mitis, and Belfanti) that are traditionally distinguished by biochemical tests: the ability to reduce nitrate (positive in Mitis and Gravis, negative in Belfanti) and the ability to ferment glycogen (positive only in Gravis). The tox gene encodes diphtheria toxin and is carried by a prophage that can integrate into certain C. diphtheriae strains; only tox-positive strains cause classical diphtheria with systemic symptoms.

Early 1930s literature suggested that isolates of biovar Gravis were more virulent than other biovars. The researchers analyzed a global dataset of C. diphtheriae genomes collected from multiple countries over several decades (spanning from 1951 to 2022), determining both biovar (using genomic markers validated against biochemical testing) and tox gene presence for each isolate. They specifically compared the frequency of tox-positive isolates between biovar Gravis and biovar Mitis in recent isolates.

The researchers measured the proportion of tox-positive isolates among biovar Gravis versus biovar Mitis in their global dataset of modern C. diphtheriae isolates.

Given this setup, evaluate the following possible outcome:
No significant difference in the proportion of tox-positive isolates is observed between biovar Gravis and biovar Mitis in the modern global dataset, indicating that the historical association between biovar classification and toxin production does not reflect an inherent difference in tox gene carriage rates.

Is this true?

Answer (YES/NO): NO